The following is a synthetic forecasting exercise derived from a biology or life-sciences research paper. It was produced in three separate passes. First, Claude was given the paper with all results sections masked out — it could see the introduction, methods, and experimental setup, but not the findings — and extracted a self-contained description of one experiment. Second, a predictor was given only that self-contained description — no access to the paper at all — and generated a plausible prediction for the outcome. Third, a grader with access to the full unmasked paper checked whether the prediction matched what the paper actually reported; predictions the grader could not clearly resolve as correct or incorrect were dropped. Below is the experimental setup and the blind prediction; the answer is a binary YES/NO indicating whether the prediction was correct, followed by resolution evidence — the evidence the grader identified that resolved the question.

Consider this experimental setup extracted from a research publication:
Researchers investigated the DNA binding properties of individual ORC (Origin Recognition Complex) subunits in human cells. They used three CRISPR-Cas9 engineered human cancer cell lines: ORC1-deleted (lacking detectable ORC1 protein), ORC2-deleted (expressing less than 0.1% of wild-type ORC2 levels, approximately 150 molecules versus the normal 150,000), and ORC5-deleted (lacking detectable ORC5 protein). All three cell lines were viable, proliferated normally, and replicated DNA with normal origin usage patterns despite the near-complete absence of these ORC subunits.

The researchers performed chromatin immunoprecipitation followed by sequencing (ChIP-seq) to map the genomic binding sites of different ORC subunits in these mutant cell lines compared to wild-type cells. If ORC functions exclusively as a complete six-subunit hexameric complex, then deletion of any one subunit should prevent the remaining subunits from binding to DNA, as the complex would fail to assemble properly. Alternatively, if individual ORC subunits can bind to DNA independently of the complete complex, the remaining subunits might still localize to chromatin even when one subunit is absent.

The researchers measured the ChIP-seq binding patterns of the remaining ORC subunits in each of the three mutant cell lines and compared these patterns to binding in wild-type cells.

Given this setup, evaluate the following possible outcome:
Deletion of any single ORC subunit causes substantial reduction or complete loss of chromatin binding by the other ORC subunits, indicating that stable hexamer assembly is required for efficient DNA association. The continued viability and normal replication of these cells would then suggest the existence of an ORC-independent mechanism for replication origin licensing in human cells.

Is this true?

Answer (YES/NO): NO